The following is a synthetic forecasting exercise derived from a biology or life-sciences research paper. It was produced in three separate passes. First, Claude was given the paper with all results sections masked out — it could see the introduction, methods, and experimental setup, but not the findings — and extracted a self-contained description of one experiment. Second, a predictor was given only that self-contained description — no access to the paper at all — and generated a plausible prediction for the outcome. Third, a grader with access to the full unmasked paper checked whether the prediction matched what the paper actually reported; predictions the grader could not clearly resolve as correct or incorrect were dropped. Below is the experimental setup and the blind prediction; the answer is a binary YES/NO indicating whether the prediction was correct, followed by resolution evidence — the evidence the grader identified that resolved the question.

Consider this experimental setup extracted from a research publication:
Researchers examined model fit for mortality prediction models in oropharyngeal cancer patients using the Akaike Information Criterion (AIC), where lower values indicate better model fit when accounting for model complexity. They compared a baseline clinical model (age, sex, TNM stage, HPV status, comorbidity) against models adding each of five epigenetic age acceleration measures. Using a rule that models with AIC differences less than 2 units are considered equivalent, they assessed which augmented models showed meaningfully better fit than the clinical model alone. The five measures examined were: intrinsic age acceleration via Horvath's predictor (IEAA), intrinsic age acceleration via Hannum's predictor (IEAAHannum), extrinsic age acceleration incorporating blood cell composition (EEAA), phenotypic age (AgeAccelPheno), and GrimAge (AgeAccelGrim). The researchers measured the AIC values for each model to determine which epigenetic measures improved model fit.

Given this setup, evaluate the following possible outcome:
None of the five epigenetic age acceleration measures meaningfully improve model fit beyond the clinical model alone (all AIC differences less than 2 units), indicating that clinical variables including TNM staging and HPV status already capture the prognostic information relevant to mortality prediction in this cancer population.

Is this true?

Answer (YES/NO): NO